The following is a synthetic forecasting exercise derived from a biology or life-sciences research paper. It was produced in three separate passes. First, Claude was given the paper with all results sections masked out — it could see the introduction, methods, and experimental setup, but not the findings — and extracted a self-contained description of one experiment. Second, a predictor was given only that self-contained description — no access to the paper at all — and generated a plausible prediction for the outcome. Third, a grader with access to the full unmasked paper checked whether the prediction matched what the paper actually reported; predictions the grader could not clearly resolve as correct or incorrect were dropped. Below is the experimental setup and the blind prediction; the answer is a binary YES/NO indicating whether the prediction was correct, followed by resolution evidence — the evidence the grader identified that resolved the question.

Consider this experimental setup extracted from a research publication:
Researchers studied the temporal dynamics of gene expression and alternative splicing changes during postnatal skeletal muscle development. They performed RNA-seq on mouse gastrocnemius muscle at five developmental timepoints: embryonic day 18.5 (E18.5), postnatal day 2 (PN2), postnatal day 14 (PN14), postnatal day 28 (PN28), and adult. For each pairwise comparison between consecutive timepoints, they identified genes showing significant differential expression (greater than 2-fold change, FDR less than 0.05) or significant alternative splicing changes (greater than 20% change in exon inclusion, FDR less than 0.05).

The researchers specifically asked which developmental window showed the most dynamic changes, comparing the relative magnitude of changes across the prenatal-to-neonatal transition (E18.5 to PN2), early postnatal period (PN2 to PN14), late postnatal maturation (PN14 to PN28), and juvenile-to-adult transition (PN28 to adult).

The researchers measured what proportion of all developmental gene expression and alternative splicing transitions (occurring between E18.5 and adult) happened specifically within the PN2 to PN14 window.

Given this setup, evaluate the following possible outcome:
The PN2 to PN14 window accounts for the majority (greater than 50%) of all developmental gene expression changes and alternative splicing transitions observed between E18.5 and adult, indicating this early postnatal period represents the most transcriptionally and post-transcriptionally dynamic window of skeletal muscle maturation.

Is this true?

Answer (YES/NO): YES